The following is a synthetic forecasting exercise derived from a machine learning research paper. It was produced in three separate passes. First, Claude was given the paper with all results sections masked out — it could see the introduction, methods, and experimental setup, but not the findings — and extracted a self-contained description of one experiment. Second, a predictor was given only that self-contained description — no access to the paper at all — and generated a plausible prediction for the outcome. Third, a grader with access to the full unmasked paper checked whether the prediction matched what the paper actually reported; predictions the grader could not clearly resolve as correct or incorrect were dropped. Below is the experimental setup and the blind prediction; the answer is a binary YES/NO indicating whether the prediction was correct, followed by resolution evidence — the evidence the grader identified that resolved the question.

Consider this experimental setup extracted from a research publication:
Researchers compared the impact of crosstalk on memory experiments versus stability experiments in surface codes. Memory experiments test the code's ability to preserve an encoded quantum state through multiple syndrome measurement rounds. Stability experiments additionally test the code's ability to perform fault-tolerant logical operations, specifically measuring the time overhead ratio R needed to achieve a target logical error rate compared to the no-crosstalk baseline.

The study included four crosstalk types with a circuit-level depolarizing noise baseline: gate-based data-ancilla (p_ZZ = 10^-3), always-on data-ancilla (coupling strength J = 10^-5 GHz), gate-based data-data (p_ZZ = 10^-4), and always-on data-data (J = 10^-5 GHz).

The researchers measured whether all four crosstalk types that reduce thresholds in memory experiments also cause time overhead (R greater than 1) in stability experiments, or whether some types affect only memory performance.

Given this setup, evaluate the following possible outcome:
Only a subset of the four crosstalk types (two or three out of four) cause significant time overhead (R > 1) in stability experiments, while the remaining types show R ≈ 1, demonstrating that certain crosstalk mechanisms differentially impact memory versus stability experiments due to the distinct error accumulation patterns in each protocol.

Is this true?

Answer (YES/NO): NO